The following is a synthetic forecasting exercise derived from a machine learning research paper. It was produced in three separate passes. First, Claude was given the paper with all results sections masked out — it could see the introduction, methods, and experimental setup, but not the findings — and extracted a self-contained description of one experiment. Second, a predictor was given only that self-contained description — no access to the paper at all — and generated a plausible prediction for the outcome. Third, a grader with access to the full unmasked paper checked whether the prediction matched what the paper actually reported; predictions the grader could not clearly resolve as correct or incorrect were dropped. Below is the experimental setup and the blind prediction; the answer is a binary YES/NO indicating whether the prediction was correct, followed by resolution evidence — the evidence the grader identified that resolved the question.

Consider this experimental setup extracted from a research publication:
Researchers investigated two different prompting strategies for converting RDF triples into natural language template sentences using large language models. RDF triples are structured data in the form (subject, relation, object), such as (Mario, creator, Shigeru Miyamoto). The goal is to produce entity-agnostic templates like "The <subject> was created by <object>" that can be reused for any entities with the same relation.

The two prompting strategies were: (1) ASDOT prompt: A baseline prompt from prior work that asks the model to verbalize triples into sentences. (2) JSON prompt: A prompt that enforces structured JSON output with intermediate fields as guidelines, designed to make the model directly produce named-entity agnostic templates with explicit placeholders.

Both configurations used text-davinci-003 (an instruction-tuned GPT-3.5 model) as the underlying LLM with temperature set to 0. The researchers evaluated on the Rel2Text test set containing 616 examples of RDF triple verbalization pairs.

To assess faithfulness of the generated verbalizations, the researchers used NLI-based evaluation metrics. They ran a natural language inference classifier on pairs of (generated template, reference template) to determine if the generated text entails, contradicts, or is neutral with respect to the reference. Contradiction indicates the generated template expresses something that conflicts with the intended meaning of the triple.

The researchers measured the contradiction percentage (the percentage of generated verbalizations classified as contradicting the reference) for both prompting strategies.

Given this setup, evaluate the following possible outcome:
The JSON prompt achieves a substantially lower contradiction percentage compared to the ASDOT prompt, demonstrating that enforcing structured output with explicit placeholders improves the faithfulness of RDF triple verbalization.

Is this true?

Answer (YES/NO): YES